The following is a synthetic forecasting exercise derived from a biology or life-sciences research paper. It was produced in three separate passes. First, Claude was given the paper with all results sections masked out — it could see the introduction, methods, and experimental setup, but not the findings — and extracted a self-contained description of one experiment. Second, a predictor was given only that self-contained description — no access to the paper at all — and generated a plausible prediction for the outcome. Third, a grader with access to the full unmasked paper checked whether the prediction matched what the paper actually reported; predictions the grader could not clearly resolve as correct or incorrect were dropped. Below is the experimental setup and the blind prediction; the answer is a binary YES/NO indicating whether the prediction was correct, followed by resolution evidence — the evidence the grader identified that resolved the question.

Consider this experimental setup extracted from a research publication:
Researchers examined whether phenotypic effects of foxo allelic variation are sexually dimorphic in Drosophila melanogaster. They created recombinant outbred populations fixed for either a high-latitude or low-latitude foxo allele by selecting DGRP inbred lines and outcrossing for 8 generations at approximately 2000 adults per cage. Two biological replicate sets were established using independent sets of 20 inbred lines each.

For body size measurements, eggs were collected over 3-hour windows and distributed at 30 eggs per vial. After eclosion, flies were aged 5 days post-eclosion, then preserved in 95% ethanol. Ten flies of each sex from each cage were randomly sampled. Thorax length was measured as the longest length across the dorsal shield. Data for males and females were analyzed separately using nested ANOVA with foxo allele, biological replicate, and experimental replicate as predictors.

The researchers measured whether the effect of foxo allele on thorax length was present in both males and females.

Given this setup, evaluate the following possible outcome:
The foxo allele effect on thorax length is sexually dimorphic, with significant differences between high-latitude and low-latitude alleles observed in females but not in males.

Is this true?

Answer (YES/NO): NO